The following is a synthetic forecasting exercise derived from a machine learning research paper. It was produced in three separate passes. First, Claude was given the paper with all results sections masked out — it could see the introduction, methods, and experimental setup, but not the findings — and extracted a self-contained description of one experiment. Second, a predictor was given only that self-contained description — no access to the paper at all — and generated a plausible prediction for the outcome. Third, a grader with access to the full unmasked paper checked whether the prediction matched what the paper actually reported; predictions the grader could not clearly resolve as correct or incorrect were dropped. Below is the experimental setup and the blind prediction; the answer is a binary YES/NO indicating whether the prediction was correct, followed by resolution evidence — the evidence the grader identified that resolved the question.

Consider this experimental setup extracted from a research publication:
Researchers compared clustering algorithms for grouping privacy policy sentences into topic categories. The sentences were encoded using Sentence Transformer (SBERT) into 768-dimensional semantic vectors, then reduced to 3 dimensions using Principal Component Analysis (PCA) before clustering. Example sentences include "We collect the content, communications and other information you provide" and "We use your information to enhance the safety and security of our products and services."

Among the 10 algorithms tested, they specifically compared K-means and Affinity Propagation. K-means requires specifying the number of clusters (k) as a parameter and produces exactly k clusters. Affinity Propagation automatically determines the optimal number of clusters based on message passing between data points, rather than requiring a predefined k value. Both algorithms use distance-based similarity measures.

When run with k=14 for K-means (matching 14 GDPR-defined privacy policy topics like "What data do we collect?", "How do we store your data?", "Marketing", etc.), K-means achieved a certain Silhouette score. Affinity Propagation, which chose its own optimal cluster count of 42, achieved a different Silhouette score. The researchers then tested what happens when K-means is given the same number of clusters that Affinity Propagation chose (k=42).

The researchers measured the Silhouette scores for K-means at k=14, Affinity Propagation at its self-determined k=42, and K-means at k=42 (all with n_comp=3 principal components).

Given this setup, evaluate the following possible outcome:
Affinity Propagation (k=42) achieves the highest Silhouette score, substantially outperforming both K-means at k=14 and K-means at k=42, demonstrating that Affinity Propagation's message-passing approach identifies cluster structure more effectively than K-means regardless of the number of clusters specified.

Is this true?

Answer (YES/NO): NO